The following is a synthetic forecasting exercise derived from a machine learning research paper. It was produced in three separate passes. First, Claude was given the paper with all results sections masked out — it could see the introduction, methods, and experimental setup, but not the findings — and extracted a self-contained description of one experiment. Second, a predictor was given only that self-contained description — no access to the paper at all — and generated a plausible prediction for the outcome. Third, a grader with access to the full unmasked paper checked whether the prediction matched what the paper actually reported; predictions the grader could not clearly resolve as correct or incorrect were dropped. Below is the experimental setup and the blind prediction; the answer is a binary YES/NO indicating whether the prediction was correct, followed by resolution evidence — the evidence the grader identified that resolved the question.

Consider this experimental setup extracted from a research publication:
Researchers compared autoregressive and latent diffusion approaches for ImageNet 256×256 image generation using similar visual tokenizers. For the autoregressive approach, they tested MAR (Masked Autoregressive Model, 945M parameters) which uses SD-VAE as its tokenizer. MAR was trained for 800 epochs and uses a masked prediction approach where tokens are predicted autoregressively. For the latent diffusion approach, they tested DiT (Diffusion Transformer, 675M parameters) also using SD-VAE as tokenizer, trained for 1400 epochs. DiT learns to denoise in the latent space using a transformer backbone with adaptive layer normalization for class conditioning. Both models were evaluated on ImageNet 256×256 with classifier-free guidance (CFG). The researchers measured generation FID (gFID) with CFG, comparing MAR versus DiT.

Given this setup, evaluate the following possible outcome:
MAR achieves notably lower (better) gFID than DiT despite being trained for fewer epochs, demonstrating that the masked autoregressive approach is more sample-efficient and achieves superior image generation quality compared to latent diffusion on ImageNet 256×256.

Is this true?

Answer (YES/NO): YES